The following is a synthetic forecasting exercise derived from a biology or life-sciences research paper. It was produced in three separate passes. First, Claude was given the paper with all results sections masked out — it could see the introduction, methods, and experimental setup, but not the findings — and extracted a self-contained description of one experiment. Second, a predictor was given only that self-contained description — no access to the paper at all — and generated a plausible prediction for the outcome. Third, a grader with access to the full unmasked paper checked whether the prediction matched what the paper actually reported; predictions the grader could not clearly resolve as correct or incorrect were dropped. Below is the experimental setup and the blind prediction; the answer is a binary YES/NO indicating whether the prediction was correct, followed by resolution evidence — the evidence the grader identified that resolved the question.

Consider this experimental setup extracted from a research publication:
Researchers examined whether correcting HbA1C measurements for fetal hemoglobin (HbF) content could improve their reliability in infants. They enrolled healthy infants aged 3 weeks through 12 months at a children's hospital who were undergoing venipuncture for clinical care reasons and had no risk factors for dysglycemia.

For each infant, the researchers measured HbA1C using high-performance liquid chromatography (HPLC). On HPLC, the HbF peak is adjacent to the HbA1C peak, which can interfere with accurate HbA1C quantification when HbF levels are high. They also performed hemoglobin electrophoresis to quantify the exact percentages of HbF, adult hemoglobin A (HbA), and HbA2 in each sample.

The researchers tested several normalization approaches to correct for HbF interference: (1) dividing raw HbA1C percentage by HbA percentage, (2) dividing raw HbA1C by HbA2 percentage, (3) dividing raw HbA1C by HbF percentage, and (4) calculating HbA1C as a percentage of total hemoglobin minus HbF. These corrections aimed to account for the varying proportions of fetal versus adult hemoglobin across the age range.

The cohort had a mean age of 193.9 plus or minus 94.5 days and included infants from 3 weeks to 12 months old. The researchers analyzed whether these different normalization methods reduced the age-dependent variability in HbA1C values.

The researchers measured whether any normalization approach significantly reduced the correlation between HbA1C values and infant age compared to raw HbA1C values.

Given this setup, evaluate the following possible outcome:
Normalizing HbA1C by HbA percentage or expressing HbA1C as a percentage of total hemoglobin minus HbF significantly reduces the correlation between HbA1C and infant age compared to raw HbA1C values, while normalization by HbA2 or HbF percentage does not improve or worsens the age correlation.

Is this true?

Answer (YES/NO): NO